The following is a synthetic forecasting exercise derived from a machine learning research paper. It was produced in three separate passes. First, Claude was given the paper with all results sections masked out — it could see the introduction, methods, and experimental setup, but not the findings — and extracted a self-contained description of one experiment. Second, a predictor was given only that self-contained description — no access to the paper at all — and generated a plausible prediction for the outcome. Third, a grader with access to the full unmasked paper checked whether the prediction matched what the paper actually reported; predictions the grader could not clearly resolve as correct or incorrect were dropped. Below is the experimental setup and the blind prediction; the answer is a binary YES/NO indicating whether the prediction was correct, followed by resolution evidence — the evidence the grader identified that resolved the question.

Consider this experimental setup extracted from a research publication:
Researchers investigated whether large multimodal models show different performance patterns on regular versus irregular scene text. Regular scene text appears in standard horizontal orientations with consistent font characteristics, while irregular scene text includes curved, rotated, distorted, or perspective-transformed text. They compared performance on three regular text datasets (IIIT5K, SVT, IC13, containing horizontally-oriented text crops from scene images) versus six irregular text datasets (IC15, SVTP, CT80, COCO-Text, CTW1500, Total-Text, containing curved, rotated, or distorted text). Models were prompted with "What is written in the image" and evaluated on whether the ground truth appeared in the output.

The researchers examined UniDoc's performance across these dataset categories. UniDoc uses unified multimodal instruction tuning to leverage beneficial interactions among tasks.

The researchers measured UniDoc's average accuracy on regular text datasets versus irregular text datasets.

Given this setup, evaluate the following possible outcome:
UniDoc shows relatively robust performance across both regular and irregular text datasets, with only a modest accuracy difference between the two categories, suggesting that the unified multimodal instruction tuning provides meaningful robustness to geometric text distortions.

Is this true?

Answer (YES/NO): NO